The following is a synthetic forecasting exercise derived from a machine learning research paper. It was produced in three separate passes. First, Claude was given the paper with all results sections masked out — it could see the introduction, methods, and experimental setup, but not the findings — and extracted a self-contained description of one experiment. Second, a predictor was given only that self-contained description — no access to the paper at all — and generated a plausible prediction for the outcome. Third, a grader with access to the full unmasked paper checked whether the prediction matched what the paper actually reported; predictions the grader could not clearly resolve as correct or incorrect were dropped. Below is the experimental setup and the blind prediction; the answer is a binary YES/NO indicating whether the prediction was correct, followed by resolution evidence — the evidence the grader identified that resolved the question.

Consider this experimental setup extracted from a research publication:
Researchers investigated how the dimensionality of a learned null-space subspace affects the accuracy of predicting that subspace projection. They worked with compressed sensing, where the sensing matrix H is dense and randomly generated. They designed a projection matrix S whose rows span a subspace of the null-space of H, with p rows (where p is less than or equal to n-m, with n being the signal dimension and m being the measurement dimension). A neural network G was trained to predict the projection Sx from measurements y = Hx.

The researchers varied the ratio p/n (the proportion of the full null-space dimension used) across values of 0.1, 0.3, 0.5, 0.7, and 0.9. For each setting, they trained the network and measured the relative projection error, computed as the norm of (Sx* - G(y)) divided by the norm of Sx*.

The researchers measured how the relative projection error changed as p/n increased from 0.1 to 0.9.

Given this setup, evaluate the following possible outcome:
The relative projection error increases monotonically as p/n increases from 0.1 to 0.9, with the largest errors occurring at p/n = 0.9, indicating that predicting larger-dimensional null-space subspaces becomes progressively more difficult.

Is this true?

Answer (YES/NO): NO